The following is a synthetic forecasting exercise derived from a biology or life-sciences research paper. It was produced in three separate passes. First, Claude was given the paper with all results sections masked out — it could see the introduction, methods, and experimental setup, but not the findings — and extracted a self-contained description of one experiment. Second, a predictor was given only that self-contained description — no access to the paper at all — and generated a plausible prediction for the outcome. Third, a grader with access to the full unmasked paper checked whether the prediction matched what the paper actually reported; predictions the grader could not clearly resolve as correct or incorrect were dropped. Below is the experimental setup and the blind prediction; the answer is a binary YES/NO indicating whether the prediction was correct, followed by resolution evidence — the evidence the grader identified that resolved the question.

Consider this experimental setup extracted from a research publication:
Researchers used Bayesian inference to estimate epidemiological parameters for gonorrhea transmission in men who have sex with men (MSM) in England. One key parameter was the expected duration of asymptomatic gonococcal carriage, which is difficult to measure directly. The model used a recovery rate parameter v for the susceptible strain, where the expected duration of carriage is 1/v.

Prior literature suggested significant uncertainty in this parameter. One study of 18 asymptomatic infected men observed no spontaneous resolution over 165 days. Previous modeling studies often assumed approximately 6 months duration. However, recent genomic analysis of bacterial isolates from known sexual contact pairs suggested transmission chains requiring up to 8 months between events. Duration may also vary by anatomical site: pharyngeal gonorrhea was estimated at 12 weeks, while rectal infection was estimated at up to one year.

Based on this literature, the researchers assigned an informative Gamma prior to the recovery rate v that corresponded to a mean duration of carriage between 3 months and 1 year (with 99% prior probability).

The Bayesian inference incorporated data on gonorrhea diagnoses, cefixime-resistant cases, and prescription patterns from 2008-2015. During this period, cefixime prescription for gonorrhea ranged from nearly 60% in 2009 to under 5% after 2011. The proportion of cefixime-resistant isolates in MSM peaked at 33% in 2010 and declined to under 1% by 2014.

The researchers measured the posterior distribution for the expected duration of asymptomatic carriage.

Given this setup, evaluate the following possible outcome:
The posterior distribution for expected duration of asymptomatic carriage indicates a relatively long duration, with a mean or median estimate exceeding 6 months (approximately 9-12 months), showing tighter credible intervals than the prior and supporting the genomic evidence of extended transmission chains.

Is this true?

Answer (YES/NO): NO